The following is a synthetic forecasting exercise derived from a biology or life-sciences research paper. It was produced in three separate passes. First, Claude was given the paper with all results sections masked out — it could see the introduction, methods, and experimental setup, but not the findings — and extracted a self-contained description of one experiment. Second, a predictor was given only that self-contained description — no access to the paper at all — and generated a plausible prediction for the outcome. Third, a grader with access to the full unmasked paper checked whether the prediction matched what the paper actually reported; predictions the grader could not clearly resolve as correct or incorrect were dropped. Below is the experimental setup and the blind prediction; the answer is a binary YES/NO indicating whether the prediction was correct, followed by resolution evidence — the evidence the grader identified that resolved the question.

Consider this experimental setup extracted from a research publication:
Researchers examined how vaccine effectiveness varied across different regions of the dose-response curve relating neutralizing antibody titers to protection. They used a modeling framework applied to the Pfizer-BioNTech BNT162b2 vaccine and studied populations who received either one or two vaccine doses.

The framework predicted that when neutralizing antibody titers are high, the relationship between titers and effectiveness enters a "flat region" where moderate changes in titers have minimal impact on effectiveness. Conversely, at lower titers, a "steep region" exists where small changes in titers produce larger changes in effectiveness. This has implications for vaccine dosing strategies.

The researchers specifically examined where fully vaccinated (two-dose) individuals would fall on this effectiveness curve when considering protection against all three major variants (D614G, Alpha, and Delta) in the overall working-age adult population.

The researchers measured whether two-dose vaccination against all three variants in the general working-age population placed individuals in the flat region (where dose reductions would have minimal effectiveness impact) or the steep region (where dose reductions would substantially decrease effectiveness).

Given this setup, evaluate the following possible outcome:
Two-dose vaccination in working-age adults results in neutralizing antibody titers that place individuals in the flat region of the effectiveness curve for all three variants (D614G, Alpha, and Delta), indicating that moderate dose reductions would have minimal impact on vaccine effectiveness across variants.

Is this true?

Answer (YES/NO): YES